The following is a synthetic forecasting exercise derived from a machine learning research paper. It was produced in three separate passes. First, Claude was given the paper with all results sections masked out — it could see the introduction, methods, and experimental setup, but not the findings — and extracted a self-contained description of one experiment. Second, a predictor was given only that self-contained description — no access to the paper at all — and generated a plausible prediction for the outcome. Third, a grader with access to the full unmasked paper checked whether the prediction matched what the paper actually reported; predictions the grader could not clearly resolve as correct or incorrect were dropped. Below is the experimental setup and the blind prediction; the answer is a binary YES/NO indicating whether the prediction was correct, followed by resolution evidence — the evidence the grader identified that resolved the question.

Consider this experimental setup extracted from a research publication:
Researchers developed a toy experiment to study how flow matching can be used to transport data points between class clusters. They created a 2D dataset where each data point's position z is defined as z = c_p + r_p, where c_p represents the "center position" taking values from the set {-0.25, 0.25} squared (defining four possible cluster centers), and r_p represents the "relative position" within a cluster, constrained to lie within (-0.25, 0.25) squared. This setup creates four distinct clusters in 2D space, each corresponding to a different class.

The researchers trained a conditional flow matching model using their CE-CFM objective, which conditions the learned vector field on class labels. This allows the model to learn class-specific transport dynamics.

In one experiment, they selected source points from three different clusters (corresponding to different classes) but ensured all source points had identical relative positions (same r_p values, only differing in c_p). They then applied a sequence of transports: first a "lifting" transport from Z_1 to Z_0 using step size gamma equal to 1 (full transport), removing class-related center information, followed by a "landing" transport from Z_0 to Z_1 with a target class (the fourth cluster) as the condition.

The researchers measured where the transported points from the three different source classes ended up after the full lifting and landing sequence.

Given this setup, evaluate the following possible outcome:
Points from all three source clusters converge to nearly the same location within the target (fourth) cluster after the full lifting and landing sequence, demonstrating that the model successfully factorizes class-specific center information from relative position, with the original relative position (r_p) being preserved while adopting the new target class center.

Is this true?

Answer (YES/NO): YES